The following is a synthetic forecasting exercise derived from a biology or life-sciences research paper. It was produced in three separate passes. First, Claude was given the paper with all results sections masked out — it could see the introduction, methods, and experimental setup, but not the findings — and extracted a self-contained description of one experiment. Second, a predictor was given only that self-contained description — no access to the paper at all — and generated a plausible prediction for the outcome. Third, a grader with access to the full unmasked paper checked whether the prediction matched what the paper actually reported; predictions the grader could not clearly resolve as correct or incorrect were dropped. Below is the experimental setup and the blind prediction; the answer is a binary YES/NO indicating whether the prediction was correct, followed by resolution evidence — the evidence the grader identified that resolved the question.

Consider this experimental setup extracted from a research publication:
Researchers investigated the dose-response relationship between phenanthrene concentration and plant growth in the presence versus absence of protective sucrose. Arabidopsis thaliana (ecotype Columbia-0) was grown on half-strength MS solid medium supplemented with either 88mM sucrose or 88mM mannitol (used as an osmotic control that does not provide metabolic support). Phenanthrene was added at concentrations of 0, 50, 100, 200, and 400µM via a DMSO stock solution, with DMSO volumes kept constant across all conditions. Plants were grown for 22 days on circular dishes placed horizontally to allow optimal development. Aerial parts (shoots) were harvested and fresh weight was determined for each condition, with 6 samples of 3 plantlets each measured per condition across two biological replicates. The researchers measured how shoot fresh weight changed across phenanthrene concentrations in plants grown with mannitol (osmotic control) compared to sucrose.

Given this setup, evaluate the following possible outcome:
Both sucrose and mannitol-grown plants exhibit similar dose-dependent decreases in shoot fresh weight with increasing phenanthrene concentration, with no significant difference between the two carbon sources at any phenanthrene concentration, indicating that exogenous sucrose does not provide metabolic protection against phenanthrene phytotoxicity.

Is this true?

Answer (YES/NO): NO